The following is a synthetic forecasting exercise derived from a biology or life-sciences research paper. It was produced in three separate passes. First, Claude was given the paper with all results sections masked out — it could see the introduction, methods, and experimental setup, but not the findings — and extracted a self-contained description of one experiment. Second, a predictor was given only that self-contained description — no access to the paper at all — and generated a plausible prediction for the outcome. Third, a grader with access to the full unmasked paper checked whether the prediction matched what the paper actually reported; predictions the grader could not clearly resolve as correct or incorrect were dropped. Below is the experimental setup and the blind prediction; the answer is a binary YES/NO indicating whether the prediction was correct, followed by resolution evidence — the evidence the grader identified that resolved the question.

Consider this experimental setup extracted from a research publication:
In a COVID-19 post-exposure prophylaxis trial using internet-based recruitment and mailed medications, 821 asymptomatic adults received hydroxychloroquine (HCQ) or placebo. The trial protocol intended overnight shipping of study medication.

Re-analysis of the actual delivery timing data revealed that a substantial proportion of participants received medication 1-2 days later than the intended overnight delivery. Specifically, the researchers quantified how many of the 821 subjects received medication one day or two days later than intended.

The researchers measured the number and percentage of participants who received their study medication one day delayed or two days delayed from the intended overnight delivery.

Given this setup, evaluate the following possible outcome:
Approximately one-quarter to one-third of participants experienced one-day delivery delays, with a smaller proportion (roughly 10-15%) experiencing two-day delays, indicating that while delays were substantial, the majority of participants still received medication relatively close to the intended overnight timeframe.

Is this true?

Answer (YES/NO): NO